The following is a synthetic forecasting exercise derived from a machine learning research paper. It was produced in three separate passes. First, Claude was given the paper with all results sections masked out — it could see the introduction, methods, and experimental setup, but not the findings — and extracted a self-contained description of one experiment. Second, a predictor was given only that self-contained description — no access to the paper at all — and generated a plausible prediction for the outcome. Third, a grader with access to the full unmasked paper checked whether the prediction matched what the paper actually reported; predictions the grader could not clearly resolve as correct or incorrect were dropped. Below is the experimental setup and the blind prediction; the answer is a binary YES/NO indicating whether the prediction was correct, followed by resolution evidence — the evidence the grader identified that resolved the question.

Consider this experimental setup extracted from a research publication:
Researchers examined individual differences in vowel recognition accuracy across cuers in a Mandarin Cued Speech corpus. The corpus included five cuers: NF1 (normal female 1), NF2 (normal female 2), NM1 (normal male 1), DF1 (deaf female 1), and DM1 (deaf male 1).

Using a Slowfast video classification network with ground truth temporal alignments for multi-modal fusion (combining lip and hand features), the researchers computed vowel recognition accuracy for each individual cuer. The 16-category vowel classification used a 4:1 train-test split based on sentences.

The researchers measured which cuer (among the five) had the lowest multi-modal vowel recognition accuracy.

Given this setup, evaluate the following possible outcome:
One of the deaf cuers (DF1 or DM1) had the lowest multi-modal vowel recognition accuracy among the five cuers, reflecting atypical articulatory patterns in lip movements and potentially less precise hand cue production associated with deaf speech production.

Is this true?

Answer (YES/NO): YES